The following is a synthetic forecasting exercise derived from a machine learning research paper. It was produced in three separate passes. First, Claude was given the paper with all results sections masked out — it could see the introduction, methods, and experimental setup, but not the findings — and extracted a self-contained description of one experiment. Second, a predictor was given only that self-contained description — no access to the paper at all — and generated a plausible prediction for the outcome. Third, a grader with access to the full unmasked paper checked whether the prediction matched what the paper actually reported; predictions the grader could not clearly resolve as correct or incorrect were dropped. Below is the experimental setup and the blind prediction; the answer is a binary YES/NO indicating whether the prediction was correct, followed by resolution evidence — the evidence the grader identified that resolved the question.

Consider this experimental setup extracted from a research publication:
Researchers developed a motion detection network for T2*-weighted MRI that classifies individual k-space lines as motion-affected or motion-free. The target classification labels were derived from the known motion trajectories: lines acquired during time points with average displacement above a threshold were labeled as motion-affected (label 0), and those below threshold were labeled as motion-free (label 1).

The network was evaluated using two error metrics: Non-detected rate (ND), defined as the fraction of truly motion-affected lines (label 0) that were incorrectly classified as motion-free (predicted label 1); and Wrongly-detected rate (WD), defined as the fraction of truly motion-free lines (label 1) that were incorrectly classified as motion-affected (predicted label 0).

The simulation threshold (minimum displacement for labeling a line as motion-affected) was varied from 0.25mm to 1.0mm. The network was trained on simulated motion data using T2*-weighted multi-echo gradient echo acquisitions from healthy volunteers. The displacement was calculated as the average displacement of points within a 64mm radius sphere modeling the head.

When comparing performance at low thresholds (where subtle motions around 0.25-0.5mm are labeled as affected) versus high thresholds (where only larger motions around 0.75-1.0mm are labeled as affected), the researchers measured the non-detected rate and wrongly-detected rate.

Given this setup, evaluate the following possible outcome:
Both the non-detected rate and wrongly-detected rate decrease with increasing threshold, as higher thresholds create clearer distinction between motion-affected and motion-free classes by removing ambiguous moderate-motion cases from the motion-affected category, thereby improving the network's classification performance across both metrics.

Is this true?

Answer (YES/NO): YES